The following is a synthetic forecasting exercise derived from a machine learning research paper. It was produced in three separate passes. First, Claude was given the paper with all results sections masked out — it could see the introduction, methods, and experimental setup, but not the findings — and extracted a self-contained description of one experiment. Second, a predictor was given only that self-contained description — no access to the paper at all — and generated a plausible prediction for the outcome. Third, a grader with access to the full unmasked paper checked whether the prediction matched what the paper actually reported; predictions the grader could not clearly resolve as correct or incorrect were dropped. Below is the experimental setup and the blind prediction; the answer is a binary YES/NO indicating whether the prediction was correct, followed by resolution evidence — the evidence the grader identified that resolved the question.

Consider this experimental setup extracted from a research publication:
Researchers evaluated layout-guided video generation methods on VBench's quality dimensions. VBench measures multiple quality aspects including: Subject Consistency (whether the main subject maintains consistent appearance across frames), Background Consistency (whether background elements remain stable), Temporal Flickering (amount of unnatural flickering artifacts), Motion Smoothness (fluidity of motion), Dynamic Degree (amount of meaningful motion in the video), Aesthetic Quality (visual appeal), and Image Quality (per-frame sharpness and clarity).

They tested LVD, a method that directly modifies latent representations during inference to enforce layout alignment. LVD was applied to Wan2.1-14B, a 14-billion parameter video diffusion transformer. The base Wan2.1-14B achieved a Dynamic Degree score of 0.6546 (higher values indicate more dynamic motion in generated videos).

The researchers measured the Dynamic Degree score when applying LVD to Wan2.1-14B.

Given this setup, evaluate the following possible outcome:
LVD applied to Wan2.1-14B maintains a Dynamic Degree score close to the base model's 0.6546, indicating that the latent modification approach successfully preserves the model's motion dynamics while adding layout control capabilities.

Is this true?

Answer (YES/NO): NO